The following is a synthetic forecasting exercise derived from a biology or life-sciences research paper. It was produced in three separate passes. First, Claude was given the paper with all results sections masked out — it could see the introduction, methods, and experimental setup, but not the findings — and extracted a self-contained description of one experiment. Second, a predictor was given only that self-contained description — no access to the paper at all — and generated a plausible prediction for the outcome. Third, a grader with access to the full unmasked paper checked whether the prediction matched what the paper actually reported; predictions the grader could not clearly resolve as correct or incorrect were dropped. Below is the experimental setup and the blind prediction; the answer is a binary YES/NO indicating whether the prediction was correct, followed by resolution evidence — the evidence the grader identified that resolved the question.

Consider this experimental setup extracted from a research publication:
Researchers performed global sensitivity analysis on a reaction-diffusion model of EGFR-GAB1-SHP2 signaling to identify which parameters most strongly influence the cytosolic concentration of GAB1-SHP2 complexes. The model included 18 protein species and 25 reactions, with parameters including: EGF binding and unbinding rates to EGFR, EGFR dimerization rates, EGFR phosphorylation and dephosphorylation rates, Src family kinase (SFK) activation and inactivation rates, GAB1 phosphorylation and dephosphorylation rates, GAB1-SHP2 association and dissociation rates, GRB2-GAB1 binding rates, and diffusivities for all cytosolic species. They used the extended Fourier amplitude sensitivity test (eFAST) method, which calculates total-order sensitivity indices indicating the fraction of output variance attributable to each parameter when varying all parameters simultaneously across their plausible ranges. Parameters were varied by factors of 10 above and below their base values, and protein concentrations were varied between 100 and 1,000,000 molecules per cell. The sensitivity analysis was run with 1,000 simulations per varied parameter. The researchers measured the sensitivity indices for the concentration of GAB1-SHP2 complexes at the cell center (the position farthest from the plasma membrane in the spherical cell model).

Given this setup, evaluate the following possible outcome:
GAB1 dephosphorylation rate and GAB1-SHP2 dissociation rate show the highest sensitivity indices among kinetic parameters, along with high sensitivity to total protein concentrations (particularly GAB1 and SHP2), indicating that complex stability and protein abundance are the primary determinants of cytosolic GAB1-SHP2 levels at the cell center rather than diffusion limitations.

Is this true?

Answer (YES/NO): NO